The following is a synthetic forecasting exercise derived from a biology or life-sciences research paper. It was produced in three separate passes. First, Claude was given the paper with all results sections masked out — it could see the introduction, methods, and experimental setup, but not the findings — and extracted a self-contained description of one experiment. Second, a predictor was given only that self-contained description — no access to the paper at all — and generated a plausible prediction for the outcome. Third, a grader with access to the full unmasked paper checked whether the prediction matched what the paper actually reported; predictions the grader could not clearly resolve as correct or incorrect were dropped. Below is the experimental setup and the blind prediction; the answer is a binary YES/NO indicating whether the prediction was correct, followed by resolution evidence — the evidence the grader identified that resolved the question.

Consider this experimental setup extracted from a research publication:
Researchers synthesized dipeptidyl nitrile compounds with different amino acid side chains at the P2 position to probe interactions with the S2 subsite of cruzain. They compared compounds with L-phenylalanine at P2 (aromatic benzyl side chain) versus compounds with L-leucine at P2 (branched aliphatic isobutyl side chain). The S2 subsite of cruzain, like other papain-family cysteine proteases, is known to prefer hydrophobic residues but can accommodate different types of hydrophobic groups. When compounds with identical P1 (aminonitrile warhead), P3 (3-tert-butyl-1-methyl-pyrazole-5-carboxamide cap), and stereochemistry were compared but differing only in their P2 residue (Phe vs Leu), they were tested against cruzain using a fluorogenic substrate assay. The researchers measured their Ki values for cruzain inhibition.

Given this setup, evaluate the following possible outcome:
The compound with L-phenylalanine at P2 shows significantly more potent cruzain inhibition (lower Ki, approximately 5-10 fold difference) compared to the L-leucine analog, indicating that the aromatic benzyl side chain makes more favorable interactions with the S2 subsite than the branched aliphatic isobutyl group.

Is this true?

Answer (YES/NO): NO